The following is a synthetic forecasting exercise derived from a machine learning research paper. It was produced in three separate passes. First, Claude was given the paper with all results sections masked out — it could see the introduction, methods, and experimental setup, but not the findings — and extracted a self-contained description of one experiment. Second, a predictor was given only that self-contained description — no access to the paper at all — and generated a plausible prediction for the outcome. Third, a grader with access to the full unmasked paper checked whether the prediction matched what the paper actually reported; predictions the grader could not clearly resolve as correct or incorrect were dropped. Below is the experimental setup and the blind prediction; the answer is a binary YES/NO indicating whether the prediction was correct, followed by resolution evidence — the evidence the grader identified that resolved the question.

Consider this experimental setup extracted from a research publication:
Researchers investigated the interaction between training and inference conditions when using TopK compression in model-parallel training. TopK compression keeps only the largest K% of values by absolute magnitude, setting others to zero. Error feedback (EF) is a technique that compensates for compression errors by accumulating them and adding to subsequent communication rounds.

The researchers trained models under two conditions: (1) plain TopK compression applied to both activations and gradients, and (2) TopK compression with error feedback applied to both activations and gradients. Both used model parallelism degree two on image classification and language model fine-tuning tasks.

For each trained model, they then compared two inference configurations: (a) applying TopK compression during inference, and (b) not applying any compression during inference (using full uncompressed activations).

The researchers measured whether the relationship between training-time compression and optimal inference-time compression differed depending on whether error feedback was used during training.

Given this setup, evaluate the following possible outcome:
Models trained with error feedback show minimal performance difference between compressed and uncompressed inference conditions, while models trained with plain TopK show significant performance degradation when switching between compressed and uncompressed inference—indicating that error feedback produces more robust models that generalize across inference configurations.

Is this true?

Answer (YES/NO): YES